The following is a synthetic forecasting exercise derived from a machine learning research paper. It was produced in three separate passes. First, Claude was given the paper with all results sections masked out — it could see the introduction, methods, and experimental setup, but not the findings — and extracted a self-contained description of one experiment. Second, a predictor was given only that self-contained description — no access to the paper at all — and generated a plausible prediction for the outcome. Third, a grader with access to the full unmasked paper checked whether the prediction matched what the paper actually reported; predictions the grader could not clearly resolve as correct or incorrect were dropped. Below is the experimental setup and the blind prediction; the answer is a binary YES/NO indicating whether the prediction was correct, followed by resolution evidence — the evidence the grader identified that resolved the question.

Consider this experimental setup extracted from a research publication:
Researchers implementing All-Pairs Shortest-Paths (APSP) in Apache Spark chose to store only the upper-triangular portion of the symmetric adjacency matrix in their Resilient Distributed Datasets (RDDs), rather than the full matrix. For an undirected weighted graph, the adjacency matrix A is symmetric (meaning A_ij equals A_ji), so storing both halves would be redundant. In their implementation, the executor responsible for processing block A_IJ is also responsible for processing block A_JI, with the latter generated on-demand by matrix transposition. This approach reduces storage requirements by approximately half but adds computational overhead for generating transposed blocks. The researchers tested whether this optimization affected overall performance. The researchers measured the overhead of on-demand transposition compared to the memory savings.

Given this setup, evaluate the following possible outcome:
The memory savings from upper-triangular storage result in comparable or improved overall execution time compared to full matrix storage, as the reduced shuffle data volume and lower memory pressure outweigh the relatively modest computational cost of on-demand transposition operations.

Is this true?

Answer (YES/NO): YES